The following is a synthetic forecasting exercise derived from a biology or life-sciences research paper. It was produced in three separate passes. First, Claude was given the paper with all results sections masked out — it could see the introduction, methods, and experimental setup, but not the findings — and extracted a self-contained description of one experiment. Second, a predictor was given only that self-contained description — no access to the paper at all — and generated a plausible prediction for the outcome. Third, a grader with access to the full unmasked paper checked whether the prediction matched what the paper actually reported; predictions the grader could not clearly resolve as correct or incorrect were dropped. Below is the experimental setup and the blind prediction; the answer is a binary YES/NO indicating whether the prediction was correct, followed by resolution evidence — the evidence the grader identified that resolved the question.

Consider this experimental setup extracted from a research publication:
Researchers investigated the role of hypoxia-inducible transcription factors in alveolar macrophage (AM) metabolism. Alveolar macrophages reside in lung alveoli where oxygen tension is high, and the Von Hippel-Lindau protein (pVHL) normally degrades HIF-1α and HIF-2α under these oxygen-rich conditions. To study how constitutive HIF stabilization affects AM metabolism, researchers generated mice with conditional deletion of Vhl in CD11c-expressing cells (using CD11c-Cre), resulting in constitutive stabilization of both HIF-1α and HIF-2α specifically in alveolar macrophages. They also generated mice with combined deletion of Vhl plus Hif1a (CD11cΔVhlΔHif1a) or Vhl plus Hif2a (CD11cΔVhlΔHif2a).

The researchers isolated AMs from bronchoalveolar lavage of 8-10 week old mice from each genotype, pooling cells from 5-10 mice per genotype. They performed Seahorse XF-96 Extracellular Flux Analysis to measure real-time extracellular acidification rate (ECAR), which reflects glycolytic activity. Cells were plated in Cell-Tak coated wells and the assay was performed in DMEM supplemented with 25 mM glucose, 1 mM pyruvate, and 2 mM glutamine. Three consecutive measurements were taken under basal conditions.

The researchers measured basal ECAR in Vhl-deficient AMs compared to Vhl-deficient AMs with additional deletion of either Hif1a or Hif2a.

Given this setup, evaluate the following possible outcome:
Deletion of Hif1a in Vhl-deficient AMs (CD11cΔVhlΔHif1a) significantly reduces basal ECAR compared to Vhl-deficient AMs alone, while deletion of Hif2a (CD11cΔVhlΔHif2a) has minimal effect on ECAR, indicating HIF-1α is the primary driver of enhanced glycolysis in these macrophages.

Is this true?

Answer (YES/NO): YES